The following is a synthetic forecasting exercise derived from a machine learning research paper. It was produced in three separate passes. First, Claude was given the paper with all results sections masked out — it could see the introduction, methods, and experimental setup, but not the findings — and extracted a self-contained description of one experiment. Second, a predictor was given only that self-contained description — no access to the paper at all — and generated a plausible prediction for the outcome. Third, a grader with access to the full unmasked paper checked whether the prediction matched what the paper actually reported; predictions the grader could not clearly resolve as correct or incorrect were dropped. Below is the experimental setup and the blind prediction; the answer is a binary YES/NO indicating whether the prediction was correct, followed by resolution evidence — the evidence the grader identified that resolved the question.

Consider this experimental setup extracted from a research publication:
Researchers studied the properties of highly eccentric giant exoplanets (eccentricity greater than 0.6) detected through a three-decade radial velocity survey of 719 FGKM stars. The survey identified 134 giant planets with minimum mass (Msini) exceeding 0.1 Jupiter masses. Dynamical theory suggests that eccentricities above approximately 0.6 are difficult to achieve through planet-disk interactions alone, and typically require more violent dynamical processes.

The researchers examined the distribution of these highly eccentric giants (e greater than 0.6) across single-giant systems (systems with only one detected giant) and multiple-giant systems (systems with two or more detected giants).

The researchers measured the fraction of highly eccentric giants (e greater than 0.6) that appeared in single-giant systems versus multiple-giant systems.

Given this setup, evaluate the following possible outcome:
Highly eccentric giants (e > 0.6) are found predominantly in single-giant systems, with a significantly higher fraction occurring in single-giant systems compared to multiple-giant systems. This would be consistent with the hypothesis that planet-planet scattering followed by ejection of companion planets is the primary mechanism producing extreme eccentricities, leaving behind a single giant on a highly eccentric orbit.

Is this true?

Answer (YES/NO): YES